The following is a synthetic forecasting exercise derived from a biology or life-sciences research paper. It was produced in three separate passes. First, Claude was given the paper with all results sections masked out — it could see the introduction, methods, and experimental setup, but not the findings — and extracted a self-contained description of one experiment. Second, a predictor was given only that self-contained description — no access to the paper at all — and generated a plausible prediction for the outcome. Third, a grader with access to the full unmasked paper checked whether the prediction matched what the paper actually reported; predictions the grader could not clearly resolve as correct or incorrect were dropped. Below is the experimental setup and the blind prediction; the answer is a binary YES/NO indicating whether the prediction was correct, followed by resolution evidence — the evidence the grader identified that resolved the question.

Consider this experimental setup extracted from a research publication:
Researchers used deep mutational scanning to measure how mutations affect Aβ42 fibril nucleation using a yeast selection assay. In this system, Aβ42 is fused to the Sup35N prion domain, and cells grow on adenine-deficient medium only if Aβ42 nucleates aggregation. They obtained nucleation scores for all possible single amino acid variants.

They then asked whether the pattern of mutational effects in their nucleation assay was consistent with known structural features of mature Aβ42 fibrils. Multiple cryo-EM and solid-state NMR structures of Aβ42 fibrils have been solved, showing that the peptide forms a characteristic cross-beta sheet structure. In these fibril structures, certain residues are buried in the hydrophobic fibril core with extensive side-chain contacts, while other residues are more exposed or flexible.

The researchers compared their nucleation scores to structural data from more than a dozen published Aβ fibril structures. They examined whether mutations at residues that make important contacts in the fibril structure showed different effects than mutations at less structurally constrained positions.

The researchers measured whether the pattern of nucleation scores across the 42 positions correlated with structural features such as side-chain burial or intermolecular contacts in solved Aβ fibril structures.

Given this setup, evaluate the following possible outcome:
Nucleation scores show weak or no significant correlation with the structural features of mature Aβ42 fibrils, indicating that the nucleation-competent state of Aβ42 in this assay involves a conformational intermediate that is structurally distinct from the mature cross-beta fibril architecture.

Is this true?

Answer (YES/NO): NO